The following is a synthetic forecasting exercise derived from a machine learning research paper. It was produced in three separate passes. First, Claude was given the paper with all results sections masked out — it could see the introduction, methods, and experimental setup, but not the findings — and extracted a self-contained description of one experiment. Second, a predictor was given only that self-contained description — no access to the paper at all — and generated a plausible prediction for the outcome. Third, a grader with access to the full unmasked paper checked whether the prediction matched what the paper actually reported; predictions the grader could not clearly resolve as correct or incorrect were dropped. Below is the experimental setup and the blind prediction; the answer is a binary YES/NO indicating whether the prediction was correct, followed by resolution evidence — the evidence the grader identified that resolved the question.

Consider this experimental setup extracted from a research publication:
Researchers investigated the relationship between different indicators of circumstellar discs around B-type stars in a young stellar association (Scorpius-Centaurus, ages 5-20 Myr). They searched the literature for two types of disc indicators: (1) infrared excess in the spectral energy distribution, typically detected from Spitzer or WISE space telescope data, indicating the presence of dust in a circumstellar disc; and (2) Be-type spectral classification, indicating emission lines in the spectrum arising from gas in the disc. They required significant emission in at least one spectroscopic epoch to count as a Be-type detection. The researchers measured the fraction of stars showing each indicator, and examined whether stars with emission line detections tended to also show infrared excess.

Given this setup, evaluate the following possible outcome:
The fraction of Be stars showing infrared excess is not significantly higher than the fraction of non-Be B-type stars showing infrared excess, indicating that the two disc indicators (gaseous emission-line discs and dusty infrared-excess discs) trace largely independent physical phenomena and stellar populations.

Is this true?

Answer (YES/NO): NO